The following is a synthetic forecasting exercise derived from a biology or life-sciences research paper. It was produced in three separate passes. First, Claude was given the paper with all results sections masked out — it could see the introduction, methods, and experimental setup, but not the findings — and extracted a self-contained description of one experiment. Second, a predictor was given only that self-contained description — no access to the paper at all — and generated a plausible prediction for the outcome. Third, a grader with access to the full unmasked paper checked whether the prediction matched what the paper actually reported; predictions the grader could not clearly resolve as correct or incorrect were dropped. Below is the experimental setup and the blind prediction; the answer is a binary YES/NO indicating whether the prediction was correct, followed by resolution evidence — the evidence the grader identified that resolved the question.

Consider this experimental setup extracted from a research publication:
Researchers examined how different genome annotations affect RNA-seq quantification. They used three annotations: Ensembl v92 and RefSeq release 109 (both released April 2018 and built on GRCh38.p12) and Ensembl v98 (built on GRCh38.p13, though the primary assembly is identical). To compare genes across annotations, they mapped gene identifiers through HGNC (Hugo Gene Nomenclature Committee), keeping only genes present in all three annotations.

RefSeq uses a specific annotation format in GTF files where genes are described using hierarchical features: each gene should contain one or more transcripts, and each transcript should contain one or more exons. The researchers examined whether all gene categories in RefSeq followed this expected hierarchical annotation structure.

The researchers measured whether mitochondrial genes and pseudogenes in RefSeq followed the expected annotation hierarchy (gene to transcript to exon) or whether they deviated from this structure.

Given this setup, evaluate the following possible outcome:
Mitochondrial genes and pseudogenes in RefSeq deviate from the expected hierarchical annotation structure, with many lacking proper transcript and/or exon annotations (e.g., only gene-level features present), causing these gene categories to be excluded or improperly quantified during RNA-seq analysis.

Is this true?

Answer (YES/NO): YES